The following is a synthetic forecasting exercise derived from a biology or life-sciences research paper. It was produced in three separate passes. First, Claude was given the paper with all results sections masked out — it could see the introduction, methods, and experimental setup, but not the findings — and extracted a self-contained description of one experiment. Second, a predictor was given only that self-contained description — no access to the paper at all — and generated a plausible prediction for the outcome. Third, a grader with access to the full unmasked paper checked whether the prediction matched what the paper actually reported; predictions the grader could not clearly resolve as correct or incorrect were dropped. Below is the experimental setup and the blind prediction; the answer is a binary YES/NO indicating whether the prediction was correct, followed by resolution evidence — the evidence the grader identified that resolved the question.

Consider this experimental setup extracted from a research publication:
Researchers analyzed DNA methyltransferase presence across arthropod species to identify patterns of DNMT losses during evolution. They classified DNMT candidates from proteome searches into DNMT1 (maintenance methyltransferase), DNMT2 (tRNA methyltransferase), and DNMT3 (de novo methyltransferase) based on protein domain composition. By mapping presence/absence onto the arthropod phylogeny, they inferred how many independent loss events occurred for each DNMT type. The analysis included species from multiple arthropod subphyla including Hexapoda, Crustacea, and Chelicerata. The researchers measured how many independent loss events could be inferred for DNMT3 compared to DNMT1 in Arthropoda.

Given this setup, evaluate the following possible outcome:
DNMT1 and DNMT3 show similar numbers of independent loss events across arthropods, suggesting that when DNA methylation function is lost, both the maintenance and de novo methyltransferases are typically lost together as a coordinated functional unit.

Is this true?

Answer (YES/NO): NO